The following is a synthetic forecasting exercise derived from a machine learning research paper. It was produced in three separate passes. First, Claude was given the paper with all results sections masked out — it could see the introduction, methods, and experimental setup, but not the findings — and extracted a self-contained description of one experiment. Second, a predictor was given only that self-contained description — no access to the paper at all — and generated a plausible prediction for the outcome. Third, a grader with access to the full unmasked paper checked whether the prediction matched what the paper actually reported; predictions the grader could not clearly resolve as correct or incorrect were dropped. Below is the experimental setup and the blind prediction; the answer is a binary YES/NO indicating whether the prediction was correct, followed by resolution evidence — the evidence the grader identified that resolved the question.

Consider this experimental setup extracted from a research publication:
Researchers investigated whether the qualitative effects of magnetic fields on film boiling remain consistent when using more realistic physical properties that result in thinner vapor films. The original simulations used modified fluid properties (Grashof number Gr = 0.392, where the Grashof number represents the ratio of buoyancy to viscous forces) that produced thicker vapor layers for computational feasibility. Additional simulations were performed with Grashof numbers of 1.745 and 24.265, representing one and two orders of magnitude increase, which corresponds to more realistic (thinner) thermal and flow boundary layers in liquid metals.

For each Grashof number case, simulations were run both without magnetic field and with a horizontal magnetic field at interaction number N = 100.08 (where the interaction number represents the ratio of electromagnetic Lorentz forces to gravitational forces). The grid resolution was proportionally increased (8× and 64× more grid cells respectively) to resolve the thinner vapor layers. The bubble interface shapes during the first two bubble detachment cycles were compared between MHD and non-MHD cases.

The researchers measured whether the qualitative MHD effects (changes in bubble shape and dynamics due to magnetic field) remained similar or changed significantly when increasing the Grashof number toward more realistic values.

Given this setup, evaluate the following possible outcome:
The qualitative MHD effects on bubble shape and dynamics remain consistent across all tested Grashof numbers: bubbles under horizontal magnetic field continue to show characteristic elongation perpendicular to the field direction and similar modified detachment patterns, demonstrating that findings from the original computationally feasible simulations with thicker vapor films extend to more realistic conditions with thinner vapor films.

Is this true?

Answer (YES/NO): NO